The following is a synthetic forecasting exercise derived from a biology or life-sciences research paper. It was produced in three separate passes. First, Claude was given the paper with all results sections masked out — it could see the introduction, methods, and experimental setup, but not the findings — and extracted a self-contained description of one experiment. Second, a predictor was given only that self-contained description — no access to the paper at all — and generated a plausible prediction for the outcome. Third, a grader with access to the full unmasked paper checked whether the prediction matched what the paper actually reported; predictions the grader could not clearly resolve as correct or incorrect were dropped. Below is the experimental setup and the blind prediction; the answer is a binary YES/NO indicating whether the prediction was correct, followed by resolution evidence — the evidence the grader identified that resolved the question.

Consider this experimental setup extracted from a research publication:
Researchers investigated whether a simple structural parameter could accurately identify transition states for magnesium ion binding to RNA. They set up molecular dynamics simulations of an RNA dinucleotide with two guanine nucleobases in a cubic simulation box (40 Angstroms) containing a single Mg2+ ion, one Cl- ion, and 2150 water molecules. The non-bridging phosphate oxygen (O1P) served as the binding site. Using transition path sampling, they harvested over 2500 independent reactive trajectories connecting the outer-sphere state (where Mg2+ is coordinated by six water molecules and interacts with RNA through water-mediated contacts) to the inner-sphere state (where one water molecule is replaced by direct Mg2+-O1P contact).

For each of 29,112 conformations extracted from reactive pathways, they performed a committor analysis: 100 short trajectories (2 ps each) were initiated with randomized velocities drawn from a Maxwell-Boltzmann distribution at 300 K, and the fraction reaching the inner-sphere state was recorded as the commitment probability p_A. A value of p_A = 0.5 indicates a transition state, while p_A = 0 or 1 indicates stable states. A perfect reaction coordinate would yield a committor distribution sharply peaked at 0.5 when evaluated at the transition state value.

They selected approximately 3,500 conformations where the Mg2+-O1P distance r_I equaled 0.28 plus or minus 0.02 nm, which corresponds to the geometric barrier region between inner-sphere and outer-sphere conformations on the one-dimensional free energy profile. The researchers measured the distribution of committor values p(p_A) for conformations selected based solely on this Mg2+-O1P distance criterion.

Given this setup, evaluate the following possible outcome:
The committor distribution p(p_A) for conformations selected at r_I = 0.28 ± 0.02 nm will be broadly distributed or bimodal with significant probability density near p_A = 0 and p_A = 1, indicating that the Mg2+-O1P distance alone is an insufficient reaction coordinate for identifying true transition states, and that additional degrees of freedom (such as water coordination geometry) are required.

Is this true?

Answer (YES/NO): NO